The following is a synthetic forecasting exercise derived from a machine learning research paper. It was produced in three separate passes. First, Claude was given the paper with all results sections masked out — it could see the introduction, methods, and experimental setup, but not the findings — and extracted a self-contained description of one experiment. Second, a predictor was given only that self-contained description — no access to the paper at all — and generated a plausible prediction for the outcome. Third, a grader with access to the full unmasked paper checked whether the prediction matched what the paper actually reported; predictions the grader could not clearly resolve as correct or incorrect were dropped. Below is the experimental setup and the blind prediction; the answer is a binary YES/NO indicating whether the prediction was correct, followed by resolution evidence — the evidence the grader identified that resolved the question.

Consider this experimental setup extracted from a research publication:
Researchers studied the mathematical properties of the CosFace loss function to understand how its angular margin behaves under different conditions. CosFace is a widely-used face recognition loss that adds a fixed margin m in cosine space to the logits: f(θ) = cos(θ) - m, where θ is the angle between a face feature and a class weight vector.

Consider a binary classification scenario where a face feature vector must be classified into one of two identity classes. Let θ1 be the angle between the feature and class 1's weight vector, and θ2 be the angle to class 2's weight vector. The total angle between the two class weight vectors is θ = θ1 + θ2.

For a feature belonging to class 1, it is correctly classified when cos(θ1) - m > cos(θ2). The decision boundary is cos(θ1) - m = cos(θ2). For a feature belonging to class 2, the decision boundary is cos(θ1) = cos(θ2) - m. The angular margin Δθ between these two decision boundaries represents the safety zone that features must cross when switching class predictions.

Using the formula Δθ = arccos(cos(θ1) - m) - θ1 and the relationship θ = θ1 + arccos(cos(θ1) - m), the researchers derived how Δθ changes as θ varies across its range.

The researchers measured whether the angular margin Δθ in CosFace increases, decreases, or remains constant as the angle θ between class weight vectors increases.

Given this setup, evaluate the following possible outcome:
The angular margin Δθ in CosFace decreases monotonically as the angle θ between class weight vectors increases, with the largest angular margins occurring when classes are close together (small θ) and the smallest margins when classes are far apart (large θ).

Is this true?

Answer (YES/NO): YES